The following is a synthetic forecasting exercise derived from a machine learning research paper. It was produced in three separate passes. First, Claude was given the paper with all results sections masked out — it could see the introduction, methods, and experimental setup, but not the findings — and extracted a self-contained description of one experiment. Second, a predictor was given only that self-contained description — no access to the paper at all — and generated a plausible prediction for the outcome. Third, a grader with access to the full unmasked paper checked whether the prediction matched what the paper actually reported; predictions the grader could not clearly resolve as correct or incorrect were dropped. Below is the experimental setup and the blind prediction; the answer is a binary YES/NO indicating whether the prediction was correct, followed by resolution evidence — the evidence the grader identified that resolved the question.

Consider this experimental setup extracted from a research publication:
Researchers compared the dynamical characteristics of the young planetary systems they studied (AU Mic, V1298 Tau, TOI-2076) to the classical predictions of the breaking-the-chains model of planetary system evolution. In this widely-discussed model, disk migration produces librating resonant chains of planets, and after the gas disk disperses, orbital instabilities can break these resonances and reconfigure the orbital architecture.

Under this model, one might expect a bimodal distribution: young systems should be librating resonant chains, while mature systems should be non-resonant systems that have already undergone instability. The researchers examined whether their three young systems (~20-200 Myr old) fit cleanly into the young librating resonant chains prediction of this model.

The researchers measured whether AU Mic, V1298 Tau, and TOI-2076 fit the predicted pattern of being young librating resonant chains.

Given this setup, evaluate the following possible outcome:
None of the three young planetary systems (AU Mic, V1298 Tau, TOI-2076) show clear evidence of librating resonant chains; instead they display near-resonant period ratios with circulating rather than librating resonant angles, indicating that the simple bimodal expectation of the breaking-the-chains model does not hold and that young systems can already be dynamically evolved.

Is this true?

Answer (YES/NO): YES